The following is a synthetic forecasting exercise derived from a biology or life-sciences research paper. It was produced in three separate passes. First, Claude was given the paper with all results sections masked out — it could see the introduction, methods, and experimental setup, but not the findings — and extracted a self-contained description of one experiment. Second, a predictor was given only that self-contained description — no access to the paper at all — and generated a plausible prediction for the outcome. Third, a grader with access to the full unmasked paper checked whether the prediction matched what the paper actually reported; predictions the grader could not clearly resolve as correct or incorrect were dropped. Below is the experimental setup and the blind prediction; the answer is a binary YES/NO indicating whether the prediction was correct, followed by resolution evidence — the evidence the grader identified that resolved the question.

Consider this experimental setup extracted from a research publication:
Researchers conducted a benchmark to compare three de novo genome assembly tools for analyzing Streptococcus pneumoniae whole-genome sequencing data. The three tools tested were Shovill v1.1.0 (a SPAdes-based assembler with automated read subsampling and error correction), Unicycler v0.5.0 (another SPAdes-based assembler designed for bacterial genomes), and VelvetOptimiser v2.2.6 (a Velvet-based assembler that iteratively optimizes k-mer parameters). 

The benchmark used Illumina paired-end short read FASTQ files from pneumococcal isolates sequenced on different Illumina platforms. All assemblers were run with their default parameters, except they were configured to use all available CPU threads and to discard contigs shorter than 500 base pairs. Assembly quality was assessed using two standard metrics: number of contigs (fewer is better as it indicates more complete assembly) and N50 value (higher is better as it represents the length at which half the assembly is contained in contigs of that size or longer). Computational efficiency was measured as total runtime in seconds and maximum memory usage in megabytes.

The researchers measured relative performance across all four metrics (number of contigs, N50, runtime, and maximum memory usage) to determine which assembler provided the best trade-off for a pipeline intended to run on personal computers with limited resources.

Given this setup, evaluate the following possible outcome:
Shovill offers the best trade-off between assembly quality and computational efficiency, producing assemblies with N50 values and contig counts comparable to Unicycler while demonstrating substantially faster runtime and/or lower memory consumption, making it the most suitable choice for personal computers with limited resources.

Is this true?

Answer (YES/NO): YES